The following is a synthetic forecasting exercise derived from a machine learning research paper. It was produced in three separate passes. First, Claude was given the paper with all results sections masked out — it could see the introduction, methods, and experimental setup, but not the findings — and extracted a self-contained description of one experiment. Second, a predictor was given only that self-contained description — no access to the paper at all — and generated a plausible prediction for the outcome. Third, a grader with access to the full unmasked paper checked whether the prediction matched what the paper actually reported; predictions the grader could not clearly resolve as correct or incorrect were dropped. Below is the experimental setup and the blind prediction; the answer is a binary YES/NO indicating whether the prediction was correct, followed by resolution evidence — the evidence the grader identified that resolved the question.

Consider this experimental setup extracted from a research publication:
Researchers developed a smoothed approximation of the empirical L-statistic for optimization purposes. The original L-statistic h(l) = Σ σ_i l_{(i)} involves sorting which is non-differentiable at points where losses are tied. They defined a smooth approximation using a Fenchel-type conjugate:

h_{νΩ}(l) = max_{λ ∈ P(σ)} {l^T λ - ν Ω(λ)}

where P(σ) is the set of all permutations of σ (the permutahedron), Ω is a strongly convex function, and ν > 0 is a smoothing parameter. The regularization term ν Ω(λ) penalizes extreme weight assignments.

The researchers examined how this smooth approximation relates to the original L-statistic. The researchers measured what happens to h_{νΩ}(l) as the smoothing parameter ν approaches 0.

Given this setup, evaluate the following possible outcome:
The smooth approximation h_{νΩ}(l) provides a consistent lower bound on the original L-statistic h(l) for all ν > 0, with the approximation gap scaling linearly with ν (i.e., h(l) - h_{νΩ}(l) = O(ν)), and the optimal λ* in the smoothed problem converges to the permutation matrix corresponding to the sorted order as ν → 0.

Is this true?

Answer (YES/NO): NO